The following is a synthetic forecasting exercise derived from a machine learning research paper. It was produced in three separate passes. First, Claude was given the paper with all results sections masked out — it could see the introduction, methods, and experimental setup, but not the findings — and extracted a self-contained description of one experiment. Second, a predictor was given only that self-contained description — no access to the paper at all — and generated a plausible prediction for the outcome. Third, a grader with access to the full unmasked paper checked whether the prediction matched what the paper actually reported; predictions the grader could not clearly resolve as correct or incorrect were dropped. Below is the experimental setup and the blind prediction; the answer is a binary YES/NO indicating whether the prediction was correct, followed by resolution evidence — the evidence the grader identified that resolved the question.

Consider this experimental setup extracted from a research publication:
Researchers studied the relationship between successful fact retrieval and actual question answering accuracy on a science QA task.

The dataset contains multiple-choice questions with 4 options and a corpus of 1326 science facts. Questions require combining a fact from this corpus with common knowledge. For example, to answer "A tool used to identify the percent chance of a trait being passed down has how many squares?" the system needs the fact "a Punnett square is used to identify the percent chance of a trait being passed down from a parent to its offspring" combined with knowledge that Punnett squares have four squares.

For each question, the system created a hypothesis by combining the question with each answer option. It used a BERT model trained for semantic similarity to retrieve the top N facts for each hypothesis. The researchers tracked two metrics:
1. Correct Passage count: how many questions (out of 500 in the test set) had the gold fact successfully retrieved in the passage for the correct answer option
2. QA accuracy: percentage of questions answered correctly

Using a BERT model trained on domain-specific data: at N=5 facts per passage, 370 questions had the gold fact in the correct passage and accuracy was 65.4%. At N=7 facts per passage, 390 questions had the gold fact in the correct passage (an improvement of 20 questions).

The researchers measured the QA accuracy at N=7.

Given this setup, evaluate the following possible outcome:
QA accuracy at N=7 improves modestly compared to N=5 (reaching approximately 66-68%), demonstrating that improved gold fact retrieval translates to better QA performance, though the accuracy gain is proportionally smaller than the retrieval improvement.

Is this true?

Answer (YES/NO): NO